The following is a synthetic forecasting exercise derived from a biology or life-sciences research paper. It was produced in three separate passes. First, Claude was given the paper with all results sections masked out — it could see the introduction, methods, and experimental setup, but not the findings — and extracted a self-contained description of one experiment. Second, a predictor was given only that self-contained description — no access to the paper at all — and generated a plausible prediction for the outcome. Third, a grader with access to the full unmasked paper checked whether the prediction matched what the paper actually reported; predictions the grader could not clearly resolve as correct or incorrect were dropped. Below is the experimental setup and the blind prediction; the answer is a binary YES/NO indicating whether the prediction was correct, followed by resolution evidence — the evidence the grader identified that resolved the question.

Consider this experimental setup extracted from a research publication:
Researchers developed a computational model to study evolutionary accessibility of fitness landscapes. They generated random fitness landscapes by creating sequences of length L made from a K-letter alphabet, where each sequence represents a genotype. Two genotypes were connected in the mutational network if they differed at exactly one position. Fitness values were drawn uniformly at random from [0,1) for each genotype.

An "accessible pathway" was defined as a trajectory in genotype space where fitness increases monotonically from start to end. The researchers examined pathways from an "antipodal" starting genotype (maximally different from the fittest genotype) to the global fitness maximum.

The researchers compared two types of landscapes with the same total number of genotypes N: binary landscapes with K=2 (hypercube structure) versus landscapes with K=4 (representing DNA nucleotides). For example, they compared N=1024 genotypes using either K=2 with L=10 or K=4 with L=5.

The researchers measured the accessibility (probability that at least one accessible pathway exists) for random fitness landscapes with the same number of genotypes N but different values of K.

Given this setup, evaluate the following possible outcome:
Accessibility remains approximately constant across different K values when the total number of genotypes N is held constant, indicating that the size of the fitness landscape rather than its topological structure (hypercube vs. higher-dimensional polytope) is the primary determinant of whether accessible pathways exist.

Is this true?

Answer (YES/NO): NO